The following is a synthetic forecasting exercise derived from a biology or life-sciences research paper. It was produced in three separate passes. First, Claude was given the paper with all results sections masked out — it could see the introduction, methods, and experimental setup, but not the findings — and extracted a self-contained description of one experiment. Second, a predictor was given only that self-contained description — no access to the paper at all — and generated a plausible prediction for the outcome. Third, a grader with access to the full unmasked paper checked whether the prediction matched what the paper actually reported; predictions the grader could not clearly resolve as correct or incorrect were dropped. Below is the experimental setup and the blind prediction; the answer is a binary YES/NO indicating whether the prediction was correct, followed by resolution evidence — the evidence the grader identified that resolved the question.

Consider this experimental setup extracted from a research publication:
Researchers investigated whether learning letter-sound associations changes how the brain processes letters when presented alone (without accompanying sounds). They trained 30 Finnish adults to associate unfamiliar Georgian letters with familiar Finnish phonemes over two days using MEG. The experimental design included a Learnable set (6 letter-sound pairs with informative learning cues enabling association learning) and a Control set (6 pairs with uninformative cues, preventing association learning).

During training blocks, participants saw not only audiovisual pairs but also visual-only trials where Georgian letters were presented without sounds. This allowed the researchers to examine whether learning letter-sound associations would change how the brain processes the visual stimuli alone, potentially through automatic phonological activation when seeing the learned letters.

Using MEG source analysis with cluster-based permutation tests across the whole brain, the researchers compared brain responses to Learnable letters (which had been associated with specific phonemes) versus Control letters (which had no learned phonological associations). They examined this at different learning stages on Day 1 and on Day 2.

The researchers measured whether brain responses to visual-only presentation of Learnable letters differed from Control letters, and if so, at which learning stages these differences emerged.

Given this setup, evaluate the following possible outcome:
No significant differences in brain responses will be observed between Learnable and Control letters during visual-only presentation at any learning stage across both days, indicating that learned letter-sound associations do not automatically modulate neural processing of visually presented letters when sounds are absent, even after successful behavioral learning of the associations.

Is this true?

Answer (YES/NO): NO